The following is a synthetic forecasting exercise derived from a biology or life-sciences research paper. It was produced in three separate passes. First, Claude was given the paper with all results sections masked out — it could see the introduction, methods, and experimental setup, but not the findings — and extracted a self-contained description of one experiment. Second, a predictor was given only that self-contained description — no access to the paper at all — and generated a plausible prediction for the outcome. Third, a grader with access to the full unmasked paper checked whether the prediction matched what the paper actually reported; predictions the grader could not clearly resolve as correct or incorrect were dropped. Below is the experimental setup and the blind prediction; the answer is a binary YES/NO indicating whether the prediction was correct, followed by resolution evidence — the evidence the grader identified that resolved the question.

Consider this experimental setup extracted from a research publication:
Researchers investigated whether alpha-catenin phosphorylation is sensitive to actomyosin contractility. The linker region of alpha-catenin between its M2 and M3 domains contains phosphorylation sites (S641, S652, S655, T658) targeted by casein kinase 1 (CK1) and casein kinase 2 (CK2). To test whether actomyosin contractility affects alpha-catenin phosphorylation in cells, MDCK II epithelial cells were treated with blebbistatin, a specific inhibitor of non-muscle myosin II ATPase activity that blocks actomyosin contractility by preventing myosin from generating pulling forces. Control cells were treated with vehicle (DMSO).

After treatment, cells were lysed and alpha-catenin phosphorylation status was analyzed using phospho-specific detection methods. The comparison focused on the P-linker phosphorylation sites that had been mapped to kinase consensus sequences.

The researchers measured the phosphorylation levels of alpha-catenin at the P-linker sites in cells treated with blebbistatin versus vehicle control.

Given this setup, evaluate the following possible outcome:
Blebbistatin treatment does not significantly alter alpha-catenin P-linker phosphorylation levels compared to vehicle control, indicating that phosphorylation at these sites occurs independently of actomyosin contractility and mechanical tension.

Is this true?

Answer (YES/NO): NO